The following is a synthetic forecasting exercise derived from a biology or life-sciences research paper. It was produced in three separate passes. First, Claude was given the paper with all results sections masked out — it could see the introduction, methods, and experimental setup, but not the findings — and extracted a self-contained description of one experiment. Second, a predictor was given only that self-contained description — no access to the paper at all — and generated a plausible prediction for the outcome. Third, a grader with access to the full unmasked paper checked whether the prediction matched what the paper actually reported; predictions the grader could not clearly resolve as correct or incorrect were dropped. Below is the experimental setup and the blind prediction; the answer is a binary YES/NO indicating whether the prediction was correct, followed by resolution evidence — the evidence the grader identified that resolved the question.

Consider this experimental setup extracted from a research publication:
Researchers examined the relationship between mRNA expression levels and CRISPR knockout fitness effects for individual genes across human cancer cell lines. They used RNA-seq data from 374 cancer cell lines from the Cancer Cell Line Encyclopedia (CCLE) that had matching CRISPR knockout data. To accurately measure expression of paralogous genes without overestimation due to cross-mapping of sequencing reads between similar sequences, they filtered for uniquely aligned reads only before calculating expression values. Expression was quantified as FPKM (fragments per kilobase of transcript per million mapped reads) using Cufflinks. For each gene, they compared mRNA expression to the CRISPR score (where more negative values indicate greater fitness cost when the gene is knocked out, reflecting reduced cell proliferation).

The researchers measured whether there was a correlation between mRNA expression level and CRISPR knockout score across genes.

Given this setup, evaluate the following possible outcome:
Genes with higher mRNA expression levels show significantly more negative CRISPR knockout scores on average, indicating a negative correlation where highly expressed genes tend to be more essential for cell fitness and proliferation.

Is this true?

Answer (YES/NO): YES